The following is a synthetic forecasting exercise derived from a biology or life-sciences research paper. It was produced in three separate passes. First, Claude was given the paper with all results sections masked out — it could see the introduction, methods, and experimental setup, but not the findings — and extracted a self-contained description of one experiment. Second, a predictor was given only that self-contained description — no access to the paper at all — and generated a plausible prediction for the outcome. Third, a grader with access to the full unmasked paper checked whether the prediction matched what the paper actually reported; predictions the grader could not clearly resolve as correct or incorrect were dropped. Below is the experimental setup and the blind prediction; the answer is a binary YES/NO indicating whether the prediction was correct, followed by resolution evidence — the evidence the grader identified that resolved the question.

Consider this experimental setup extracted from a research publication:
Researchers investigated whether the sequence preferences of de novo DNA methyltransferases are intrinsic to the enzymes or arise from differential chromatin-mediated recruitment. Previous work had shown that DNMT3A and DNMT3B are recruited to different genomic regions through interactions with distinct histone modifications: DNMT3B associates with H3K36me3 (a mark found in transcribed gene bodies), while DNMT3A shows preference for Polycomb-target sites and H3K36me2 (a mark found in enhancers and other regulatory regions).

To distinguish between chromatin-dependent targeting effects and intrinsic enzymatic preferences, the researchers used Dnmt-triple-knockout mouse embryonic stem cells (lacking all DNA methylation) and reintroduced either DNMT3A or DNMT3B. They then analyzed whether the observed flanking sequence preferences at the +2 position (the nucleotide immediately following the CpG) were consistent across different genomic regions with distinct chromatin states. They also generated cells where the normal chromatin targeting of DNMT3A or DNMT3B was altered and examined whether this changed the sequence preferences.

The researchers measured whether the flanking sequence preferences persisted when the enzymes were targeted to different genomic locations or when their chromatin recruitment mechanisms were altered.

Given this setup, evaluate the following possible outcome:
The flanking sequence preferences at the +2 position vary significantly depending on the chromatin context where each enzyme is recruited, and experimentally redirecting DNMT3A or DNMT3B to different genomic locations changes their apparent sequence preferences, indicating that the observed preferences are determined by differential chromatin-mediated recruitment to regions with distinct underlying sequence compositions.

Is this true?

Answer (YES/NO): NO